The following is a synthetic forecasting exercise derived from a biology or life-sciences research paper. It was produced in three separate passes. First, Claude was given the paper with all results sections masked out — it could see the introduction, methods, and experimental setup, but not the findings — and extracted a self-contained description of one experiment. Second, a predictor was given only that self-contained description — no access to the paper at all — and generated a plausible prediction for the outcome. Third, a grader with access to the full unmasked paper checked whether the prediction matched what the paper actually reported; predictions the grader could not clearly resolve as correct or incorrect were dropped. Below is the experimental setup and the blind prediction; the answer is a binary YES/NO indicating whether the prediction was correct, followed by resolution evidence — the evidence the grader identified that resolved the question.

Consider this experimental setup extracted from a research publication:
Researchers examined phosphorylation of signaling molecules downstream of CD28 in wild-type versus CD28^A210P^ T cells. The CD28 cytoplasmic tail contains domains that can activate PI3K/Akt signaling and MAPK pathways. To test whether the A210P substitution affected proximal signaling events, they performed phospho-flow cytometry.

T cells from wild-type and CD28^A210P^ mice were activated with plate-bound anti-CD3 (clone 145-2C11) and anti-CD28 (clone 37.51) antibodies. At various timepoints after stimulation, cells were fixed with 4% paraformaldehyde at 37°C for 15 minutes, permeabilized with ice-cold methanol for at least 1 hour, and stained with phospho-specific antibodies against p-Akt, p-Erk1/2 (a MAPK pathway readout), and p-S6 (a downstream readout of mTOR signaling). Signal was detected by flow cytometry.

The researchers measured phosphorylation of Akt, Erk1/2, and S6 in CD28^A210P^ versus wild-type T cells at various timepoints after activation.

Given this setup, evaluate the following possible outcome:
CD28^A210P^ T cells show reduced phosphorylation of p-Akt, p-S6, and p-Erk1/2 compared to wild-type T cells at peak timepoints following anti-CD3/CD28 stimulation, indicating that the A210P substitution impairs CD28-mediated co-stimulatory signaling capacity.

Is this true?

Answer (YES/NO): NO